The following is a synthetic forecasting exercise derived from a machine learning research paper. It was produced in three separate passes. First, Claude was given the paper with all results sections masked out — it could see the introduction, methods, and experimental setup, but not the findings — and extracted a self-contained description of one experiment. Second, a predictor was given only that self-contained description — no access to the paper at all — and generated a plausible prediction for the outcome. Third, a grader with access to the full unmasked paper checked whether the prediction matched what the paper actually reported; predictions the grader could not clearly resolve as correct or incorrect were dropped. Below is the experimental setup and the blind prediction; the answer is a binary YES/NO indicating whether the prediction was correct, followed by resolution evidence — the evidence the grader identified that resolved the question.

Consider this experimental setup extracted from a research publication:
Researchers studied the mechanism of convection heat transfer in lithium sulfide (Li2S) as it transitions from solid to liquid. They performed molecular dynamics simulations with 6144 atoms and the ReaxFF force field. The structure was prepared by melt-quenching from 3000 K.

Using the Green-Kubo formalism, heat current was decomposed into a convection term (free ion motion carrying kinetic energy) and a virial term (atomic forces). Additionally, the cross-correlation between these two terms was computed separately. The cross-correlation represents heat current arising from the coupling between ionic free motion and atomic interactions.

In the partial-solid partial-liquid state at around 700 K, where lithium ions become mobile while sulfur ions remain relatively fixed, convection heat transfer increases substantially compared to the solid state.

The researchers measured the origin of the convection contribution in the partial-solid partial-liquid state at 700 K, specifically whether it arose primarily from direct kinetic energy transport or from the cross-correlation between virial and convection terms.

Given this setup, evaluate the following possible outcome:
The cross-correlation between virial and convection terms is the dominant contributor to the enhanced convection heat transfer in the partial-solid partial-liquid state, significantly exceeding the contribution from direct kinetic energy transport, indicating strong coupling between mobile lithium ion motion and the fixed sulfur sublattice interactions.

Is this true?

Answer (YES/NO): NO